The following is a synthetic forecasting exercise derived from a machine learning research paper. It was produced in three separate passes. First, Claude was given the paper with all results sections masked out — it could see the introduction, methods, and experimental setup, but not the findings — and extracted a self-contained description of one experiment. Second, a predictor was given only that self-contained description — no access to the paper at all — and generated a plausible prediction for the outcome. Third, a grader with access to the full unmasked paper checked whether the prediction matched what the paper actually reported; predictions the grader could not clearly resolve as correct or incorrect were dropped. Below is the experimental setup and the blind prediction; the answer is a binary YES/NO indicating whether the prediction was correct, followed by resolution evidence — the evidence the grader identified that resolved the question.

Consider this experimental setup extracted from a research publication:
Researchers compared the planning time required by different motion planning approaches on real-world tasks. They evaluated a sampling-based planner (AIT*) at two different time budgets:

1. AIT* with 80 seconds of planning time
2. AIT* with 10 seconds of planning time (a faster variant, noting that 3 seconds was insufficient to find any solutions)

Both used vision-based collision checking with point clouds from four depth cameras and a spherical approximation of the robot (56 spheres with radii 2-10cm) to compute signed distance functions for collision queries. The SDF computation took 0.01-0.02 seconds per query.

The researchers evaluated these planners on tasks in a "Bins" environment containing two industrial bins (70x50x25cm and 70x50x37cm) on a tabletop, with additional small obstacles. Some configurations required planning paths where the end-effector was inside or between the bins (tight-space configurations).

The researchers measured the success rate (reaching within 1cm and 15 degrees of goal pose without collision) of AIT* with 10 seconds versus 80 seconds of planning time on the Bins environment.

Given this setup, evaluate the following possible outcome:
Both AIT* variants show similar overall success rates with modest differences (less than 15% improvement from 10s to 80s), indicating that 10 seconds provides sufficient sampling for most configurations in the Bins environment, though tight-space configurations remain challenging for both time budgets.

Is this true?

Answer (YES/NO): NO